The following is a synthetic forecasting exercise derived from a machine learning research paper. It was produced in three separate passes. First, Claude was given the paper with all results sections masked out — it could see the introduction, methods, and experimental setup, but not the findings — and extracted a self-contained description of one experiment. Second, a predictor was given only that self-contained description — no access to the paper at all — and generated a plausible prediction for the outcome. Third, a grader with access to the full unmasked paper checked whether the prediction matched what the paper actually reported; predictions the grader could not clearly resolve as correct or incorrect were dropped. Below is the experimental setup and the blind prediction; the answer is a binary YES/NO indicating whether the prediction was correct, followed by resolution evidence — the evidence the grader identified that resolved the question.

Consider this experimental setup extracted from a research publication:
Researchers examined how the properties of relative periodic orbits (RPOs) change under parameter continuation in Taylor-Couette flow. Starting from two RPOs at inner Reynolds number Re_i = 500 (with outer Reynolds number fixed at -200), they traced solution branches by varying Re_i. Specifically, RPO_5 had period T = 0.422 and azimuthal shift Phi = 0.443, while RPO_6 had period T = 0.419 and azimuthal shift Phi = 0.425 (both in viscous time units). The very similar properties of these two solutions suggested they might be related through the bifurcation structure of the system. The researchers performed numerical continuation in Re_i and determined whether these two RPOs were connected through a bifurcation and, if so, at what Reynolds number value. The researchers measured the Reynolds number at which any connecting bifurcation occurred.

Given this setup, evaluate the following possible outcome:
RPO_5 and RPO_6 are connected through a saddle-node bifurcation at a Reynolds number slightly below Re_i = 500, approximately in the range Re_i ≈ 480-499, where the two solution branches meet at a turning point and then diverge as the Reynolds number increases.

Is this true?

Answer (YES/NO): NO